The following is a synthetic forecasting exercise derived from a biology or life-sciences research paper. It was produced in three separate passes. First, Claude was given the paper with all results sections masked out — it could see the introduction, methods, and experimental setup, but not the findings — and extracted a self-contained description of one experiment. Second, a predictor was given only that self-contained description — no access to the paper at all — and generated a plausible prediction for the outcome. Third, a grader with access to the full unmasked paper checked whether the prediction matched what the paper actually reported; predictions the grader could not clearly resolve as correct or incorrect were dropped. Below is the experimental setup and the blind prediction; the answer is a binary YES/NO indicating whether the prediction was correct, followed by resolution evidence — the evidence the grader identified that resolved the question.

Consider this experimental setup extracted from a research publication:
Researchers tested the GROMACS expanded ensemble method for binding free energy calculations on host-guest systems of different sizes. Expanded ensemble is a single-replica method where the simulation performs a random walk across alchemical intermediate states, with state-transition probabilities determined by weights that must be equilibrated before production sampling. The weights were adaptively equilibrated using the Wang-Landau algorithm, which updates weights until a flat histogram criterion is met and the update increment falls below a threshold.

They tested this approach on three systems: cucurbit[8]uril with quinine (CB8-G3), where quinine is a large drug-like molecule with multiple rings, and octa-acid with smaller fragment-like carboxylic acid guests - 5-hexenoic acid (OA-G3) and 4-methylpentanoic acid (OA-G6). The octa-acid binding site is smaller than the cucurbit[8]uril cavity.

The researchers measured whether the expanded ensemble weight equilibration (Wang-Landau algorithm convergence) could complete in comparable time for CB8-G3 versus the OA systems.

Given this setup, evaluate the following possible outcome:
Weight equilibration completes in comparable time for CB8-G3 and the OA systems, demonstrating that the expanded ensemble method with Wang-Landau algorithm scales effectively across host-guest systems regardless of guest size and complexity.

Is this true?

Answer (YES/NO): NO